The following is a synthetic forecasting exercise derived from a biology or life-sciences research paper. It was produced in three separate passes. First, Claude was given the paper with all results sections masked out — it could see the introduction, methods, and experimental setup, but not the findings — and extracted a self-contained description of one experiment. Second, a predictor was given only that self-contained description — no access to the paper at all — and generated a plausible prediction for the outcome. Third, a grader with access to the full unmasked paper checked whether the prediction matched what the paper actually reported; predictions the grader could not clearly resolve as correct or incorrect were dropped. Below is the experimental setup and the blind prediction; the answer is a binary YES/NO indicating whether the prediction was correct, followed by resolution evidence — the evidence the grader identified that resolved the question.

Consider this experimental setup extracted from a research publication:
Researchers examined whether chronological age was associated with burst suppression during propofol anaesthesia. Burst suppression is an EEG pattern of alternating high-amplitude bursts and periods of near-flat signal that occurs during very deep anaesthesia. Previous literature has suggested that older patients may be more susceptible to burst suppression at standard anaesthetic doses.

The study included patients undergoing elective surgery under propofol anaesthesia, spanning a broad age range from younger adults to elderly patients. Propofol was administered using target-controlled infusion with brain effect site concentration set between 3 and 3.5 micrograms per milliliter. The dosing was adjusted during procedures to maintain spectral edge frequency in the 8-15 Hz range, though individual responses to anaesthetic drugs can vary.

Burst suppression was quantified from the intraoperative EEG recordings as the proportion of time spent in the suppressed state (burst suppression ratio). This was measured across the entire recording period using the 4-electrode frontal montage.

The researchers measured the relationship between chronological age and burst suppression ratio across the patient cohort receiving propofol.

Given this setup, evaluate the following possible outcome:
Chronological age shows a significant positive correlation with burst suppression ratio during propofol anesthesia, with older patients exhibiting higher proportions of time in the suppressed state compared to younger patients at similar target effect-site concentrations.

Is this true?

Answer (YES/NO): NO